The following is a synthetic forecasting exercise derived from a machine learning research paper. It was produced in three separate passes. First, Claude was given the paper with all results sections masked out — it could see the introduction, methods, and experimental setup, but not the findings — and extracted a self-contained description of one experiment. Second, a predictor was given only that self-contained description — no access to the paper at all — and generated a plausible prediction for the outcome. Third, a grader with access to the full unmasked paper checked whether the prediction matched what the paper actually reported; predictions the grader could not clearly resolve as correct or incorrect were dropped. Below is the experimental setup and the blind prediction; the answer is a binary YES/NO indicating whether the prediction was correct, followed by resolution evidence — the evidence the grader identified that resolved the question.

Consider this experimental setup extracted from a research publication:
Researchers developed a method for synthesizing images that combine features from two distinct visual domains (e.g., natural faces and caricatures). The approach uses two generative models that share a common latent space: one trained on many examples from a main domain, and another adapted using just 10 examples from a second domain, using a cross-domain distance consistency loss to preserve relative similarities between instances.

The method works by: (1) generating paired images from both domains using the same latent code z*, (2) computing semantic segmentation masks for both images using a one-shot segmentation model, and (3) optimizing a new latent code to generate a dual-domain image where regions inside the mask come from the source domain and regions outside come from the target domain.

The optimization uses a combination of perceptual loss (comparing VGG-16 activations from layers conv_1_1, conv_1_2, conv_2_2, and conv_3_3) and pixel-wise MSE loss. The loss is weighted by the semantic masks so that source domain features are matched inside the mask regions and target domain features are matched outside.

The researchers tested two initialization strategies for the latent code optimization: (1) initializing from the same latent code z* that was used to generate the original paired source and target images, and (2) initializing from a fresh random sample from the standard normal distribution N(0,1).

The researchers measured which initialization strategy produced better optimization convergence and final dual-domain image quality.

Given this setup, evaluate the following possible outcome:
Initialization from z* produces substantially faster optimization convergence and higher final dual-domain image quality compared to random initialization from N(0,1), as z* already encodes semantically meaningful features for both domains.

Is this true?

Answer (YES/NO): NO